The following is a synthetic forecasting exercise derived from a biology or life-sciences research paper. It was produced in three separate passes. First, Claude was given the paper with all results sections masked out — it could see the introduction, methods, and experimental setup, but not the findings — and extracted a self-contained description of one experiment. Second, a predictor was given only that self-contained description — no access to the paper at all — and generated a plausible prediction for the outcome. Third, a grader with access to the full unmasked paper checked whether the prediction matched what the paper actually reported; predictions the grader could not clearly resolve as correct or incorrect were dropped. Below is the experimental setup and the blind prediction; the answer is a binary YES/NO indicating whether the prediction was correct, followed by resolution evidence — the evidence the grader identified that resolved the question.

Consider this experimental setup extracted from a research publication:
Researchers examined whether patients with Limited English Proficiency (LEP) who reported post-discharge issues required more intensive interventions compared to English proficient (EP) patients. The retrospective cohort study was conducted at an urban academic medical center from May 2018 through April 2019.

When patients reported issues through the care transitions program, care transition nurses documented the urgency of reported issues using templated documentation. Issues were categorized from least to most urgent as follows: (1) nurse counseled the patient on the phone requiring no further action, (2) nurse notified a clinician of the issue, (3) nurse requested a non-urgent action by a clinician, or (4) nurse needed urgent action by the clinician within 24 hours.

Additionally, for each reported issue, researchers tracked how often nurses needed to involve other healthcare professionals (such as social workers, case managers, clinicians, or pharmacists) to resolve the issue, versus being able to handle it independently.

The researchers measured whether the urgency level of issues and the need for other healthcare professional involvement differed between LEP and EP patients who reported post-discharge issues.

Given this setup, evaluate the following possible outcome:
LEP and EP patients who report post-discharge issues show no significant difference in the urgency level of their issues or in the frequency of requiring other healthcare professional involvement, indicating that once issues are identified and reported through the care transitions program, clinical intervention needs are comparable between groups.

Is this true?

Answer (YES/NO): YES